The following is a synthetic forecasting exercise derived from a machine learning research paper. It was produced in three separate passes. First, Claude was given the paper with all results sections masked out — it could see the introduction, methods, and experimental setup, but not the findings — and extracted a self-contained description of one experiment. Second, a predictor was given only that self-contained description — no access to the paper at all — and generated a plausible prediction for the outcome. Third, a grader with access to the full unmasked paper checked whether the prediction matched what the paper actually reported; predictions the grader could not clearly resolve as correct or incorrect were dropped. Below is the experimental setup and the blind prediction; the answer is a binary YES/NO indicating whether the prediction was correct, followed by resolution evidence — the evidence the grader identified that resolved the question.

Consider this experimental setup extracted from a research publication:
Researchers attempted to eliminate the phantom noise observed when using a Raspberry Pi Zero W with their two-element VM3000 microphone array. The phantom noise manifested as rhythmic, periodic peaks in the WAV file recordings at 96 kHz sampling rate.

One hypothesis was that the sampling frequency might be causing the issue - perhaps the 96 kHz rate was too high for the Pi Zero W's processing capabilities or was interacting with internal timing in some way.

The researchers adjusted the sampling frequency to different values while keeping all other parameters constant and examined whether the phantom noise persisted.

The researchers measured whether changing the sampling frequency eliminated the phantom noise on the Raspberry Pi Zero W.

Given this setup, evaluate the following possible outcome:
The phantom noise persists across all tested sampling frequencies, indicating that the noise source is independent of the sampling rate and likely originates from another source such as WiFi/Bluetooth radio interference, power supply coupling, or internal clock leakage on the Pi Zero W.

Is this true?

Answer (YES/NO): YES